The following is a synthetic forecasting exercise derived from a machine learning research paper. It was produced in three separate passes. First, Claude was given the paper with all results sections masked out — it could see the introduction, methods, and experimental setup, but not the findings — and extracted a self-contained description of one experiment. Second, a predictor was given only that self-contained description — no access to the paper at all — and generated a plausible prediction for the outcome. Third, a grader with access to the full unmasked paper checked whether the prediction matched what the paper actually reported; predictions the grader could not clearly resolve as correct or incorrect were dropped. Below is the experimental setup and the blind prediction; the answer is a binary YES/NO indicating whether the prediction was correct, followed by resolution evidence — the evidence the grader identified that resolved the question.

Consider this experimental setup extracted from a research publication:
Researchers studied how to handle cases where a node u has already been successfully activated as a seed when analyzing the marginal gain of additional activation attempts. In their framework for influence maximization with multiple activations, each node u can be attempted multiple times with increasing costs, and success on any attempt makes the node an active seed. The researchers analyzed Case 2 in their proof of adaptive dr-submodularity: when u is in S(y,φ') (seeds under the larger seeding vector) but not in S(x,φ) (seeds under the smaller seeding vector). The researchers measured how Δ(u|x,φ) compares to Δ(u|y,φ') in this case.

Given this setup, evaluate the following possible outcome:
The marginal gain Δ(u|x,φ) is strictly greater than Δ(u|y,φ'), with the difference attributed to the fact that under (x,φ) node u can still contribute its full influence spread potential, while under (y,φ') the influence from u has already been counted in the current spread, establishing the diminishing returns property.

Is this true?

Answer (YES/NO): NO